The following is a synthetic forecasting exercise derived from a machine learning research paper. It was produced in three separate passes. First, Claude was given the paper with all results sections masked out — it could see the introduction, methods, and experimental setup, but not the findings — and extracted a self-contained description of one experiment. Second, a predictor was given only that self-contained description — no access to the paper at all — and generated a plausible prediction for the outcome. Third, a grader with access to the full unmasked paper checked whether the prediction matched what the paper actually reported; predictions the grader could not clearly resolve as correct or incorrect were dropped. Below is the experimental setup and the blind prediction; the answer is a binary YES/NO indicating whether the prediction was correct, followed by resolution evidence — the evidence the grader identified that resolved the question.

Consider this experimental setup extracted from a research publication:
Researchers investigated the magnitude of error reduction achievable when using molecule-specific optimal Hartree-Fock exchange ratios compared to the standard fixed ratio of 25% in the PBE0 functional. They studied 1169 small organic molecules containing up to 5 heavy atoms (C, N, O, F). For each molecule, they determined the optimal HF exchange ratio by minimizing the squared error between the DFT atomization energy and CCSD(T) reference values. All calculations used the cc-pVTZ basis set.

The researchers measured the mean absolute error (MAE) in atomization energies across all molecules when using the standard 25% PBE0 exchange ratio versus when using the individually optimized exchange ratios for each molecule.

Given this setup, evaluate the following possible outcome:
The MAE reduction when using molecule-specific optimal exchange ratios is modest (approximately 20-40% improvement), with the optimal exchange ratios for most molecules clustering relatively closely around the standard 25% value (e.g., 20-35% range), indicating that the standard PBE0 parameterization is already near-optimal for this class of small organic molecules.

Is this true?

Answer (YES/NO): NO